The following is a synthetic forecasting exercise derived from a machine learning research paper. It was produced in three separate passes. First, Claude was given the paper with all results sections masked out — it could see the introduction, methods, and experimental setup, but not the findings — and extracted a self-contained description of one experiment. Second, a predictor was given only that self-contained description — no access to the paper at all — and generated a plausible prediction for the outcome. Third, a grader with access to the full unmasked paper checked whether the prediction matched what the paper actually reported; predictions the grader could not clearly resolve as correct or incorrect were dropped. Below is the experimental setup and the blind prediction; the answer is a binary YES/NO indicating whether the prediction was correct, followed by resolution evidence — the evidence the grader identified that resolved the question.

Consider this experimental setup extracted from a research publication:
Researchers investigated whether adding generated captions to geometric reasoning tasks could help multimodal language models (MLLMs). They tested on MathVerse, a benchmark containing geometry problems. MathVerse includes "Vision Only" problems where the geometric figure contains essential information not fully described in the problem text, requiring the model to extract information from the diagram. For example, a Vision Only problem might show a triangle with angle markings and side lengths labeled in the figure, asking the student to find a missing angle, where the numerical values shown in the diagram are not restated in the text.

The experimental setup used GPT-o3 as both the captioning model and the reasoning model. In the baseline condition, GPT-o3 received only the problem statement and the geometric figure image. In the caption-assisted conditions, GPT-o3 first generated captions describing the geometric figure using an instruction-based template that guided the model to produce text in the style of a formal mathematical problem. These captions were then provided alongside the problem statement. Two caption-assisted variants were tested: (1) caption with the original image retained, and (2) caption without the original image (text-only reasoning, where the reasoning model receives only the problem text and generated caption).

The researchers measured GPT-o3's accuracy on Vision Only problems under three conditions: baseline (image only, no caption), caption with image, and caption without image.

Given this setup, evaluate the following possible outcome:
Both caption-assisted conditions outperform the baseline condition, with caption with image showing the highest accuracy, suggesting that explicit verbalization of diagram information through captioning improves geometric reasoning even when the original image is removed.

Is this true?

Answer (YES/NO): NO